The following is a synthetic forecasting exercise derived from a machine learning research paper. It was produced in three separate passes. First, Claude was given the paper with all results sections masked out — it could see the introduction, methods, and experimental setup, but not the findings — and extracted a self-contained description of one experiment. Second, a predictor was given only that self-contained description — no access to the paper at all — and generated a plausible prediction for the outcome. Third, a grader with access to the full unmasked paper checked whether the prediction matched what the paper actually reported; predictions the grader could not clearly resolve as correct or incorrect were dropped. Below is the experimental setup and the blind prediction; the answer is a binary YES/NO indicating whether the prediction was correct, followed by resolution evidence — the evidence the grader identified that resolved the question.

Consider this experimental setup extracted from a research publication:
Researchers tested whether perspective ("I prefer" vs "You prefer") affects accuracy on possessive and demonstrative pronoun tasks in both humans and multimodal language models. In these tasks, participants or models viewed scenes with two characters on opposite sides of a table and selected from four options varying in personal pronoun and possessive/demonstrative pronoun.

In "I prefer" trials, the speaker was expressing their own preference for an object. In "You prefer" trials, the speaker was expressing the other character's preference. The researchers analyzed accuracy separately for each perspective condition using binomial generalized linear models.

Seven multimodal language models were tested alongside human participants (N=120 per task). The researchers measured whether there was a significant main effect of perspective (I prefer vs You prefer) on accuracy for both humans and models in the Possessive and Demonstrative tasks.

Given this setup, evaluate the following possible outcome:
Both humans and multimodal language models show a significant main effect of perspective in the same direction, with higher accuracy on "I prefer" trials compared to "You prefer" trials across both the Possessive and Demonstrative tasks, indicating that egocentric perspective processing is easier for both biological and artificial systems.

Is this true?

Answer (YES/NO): NO